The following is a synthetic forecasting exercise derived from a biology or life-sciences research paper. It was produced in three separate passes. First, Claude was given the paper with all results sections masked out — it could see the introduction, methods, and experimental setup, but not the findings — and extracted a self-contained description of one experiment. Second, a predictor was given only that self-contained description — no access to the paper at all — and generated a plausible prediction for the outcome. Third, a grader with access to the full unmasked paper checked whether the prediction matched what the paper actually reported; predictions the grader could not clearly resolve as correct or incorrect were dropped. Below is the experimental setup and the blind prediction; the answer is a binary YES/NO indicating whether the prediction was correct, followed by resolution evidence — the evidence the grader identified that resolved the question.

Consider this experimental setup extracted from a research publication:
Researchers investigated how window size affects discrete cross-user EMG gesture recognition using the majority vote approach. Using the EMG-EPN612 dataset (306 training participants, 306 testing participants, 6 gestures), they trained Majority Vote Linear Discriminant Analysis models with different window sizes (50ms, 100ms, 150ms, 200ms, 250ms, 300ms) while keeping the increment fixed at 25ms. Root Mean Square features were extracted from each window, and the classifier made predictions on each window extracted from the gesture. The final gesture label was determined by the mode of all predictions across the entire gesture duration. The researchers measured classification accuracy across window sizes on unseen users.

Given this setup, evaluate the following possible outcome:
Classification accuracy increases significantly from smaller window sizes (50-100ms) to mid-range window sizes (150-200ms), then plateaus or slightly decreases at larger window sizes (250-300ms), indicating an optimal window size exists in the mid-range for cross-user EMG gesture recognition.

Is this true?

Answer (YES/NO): NO